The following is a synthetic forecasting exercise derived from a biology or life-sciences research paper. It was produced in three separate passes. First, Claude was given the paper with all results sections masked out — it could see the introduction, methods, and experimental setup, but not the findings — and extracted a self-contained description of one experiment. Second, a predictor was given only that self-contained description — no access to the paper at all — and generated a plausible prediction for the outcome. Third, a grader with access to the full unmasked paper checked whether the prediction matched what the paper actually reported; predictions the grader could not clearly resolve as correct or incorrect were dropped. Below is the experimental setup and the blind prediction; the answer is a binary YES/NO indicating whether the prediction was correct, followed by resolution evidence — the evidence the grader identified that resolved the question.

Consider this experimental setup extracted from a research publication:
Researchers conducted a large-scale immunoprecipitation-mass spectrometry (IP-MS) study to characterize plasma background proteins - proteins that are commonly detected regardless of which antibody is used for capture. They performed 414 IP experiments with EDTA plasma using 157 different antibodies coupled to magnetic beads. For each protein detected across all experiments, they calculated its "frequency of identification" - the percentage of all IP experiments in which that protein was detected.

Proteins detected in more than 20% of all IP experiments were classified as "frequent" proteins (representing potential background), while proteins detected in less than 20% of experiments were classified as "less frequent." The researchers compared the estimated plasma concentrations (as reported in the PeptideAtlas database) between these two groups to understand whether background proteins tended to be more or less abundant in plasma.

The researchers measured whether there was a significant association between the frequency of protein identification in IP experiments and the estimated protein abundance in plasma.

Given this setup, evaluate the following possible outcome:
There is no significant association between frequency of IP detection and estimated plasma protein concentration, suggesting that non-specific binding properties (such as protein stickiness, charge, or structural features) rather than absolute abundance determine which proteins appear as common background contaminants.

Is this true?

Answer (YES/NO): NO